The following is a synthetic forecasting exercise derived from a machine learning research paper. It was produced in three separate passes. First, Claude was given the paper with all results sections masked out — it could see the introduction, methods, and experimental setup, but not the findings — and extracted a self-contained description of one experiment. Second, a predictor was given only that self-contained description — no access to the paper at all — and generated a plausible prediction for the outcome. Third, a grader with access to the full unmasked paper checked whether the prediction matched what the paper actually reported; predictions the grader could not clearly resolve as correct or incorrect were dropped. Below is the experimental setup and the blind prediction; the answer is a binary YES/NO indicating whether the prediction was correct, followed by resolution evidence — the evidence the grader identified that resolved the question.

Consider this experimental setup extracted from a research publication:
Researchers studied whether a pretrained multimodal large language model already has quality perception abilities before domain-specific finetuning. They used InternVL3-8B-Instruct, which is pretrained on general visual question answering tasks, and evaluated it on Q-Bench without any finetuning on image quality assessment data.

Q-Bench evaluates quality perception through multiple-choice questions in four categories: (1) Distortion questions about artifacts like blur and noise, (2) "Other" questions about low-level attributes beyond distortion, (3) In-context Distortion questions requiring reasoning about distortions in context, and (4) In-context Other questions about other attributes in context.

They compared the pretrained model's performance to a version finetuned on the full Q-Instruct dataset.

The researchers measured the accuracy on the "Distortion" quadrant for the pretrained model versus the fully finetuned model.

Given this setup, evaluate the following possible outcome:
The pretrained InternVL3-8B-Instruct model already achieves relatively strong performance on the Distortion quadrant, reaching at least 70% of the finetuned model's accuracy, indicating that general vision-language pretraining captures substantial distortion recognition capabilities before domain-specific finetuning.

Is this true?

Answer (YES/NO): YES